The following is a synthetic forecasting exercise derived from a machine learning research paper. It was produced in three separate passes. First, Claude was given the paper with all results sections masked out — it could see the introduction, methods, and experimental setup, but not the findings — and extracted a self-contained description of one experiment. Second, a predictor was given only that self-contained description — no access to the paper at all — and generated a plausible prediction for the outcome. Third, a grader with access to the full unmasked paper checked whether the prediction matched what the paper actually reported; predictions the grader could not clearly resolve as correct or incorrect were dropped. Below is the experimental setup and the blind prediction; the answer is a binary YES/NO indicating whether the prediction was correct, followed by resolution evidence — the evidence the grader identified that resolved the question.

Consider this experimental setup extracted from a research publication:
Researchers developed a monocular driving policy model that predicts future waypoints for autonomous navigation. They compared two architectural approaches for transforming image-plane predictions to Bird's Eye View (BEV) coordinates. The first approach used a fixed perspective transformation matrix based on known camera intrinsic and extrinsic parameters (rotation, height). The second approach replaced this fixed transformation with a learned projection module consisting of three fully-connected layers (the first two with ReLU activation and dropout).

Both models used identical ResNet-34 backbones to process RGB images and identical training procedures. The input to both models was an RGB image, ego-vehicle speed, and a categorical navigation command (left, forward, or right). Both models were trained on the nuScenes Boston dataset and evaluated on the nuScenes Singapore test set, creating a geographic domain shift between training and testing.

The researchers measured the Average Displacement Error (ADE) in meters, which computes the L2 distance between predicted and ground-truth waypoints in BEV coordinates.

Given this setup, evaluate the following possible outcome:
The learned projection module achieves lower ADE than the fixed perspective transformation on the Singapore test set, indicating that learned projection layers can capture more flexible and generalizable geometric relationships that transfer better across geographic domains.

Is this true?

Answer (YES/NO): YES